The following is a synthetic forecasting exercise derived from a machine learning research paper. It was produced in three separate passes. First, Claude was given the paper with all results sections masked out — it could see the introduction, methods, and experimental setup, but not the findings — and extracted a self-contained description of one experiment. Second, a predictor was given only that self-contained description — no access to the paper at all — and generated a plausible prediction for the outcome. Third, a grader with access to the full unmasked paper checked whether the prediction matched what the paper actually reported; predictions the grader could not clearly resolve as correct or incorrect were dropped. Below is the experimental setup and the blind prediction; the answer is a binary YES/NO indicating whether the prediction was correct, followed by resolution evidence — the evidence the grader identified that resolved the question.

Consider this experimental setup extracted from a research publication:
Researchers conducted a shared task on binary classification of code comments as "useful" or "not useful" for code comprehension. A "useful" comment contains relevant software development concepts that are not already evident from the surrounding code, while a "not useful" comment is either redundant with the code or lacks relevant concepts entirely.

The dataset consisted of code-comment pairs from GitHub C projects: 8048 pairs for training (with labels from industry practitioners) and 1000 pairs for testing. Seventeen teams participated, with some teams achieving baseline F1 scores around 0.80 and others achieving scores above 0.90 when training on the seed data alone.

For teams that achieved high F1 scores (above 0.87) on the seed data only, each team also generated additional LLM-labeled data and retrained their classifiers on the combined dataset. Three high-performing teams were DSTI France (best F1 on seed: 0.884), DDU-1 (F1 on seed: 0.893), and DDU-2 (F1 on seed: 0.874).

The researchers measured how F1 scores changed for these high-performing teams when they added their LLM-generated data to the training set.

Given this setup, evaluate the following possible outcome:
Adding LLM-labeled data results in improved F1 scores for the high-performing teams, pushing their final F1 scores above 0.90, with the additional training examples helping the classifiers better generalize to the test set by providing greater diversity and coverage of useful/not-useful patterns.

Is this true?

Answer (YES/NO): NO